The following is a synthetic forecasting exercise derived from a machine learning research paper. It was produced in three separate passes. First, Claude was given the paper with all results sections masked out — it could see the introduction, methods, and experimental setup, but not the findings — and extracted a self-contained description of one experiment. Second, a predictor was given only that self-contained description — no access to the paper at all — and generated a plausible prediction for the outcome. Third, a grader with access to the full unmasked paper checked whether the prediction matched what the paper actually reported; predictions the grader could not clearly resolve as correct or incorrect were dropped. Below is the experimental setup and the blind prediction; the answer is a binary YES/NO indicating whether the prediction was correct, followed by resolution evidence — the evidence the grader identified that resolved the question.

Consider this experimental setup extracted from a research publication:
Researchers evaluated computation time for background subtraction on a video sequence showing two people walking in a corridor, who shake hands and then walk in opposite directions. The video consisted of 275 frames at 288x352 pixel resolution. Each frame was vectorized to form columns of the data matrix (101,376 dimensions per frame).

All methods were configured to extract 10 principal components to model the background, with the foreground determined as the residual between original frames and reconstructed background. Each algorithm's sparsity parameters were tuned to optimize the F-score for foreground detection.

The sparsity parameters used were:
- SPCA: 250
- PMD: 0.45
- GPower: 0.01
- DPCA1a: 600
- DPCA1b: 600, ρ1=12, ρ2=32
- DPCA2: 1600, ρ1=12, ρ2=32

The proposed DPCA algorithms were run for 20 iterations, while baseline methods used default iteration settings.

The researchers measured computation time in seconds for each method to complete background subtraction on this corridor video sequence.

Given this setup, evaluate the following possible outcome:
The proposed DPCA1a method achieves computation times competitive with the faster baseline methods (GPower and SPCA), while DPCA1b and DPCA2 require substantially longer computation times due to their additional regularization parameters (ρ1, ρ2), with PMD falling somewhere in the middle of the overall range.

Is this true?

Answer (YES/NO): NO